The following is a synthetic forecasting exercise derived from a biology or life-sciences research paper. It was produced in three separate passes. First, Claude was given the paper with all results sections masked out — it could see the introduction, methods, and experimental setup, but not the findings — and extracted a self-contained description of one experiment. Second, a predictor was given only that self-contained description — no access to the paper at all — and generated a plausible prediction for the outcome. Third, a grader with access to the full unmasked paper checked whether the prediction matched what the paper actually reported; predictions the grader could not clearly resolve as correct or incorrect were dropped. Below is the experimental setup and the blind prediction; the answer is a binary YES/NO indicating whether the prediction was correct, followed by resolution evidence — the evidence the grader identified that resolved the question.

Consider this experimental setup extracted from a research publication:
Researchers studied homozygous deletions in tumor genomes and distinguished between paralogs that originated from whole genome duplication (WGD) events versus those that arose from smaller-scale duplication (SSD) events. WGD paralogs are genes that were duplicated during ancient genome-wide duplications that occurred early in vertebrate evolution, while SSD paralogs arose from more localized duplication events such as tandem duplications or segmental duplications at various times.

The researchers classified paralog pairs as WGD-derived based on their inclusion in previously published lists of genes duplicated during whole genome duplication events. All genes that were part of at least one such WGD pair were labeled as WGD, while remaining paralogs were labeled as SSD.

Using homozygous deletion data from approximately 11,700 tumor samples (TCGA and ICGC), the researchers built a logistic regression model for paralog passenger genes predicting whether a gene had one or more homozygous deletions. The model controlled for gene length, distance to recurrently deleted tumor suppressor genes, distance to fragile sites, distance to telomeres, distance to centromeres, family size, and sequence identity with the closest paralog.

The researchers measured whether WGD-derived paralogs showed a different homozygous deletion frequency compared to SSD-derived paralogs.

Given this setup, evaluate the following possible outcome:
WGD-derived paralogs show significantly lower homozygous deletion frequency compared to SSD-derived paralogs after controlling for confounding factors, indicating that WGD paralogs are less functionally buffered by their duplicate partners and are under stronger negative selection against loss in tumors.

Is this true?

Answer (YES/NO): YES